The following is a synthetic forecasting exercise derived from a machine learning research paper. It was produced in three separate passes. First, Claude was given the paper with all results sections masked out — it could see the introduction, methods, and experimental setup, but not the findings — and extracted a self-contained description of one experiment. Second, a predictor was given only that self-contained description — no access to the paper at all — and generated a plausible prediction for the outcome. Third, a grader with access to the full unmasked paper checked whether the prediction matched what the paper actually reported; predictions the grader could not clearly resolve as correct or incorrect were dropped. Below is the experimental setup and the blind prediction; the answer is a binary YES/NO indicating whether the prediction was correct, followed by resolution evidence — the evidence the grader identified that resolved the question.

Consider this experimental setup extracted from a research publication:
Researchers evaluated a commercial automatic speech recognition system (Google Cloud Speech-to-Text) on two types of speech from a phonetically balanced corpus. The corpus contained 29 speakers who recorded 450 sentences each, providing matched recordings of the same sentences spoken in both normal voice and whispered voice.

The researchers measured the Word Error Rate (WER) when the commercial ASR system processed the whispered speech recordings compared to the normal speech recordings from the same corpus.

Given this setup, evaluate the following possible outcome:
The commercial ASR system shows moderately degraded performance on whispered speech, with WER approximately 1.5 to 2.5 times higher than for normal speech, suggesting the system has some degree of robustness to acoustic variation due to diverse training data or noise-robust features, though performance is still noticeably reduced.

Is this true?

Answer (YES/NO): NO